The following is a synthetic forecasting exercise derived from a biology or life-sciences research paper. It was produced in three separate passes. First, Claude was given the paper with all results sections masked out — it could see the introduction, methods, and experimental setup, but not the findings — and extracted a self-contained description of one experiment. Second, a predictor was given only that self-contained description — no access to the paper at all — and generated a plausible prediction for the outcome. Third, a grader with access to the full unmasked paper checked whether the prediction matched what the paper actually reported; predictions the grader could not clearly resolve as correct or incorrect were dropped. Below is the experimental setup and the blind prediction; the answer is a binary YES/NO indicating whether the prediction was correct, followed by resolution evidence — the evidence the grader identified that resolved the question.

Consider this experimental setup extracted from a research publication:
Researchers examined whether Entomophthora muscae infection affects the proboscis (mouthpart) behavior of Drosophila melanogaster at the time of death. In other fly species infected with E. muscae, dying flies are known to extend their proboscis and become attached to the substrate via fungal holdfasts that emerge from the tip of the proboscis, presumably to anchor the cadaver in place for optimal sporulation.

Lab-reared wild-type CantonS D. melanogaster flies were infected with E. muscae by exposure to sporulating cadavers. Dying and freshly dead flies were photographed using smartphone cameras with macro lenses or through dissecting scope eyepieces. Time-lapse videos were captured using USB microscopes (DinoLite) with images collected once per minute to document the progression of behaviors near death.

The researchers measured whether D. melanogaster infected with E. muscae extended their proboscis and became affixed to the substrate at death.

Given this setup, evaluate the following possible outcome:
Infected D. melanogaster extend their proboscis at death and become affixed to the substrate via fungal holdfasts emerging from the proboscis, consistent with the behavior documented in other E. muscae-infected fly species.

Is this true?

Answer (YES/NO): YES